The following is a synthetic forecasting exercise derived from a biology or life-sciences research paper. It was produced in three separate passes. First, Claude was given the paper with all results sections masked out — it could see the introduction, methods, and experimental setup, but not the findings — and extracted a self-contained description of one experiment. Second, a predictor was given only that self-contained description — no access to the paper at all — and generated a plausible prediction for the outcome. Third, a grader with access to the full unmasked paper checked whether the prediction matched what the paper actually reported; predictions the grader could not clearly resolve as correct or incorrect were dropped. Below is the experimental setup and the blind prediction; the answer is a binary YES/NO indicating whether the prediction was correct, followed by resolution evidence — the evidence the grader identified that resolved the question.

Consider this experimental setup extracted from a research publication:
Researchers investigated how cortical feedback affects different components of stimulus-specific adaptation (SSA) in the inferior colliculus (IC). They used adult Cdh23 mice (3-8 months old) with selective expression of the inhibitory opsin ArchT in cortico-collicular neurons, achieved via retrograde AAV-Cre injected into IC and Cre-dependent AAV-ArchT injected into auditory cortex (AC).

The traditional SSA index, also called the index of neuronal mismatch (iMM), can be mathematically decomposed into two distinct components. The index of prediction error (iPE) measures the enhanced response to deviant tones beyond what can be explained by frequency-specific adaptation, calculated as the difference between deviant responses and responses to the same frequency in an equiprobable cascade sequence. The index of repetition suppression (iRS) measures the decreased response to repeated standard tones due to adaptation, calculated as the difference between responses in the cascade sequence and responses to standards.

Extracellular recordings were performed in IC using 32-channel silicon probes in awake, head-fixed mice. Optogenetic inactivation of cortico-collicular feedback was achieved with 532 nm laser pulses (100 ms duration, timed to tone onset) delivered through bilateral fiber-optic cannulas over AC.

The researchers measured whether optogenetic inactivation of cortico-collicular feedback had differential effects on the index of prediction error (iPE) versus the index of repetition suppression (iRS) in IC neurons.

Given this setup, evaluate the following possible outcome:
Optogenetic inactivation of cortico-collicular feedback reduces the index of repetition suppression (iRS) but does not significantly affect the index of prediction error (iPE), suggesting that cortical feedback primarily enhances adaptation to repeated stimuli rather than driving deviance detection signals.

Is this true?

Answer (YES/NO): NO